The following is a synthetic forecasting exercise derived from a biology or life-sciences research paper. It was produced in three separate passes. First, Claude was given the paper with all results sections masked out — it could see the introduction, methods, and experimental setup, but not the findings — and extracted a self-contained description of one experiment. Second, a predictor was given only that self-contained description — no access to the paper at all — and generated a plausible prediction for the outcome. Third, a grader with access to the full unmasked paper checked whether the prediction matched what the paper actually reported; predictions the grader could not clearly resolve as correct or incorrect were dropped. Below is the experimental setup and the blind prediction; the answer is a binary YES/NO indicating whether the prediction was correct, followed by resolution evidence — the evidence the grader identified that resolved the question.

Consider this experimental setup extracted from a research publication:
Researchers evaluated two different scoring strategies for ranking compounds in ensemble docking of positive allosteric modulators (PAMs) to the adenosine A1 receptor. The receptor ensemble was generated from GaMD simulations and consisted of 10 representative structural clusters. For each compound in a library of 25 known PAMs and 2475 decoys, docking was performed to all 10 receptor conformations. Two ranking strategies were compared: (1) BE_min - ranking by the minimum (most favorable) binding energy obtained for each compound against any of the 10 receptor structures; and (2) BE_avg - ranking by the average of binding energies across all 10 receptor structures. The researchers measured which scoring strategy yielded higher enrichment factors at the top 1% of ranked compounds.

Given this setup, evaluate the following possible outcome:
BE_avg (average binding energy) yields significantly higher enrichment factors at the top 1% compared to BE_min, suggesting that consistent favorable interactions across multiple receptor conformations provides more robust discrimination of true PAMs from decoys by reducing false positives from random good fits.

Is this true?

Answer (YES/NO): YES